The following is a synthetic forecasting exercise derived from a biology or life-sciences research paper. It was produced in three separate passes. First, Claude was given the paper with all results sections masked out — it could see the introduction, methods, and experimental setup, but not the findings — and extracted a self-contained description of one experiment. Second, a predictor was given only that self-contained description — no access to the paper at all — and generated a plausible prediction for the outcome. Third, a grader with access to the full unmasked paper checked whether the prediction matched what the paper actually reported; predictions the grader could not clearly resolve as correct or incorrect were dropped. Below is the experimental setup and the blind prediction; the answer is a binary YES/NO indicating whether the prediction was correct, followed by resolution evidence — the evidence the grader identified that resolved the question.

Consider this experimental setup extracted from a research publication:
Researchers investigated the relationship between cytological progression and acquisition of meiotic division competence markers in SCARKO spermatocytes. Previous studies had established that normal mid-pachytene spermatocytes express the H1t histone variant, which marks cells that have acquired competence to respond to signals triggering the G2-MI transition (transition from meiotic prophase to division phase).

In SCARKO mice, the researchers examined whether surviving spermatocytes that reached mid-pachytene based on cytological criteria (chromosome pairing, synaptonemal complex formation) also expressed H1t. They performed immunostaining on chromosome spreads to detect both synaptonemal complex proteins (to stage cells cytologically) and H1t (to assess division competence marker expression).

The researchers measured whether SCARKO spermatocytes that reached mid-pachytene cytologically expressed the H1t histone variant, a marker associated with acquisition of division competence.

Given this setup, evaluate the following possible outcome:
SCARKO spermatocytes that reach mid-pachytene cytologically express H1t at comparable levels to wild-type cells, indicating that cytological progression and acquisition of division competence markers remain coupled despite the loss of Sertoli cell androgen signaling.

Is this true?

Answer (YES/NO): YES